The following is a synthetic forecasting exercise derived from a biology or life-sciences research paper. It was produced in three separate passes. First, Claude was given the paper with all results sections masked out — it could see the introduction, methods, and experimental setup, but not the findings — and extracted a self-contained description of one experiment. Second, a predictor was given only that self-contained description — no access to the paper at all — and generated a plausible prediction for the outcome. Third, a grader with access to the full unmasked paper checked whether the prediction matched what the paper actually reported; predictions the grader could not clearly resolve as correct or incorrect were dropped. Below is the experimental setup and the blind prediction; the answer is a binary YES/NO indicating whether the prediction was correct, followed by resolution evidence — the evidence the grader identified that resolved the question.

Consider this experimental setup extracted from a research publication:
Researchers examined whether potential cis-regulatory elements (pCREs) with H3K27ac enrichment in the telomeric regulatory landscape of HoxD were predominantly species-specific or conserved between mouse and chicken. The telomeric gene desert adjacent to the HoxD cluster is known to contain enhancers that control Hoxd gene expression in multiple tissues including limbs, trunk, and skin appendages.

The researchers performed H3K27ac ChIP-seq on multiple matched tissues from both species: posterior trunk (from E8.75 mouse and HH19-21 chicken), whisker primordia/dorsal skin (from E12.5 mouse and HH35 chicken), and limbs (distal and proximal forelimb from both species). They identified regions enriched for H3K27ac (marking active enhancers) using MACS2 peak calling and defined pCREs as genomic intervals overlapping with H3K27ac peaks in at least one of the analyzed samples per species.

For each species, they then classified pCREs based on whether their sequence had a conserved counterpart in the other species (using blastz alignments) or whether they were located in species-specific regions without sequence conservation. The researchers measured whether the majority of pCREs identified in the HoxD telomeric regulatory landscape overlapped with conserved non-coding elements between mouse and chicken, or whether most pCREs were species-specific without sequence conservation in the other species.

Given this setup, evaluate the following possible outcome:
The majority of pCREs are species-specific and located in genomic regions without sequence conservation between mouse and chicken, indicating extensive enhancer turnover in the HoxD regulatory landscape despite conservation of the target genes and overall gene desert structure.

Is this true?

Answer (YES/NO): YES